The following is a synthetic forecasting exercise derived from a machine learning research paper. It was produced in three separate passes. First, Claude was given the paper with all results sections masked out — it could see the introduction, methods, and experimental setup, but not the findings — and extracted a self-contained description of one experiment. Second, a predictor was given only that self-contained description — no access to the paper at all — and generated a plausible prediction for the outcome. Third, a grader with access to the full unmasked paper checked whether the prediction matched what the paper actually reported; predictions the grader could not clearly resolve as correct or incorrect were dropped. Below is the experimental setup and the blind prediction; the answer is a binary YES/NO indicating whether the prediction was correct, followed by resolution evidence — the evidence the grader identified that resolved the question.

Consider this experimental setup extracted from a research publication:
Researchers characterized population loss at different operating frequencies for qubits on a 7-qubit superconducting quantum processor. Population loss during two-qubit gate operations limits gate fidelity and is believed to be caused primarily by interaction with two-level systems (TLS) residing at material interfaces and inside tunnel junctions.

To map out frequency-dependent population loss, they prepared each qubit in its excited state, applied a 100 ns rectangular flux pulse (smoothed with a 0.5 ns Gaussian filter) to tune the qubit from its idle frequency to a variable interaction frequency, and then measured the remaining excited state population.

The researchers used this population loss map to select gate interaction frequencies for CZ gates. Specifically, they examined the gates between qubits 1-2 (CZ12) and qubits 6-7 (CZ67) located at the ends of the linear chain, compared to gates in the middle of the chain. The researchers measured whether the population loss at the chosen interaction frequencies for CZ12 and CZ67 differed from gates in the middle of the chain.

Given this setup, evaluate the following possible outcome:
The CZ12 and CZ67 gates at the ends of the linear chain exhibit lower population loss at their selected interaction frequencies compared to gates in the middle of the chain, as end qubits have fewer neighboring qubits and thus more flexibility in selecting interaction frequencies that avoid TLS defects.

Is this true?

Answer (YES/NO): NO